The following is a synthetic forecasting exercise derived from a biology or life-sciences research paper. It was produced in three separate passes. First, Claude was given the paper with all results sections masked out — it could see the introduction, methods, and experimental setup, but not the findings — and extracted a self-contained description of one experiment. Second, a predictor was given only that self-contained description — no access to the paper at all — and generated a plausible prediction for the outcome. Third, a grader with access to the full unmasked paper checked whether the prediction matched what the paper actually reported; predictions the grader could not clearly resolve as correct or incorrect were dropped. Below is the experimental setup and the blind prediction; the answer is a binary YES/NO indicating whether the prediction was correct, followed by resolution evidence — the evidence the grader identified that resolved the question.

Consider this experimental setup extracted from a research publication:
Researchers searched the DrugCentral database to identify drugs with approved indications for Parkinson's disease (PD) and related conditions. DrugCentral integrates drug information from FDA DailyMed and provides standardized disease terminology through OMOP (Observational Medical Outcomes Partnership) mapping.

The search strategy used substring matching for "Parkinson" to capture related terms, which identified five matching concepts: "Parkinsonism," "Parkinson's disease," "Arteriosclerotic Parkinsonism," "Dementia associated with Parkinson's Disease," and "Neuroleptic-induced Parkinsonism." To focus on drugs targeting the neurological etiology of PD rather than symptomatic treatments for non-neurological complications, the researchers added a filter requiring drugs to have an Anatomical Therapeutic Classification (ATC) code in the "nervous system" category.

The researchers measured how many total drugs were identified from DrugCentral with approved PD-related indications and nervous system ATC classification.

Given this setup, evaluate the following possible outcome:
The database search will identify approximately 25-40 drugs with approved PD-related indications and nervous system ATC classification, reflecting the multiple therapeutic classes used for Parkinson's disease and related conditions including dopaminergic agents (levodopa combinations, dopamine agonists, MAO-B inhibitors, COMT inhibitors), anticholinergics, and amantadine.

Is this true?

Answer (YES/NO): YES